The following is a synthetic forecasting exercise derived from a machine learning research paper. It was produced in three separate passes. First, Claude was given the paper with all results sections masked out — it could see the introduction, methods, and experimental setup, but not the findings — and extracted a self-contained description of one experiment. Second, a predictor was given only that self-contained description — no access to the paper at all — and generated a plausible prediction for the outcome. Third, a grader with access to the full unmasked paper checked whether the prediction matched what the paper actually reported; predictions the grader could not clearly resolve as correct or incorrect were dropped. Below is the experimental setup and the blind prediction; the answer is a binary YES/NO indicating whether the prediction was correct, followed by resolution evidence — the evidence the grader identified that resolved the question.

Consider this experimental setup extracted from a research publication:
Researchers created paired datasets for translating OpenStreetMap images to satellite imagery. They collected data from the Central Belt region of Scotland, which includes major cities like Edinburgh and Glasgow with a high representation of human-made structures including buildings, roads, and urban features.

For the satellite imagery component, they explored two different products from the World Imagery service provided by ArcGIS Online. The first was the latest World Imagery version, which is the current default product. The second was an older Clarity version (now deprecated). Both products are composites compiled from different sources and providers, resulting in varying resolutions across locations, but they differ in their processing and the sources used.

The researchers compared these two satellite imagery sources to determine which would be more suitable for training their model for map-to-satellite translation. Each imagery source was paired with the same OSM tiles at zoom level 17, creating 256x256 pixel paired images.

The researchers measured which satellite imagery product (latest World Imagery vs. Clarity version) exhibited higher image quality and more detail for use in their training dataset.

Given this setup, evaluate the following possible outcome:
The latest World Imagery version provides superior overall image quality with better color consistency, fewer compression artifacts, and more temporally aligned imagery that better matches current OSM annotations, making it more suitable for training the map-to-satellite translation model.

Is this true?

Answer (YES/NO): NO